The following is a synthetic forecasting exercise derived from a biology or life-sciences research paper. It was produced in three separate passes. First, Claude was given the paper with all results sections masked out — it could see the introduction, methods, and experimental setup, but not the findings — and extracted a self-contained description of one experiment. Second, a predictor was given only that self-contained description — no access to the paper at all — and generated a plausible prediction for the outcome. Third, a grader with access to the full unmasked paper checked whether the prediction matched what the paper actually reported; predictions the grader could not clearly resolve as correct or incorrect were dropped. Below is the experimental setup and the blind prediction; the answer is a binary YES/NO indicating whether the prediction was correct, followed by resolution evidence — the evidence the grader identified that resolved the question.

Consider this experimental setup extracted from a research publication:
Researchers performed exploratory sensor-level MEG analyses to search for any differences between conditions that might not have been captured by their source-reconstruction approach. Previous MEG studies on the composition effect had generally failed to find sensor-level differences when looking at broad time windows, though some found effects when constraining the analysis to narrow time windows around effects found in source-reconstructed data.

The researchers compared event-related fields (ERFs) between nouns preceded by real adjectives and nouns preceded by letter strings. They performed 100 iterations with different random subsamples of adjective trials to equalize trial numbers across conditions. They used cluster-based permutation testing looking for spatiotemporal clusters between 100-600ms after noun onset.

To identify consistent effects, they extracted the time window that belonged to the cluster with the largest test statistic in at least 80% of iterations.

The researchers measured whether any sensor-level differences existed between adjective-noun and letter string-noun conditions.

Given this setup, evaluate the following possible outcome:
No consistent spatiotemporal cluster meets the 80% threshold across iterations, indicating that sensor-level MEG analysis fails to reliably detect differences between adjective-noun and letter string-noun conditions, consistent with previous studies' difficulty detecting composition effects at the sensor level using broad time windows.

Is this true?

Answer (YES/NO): NO